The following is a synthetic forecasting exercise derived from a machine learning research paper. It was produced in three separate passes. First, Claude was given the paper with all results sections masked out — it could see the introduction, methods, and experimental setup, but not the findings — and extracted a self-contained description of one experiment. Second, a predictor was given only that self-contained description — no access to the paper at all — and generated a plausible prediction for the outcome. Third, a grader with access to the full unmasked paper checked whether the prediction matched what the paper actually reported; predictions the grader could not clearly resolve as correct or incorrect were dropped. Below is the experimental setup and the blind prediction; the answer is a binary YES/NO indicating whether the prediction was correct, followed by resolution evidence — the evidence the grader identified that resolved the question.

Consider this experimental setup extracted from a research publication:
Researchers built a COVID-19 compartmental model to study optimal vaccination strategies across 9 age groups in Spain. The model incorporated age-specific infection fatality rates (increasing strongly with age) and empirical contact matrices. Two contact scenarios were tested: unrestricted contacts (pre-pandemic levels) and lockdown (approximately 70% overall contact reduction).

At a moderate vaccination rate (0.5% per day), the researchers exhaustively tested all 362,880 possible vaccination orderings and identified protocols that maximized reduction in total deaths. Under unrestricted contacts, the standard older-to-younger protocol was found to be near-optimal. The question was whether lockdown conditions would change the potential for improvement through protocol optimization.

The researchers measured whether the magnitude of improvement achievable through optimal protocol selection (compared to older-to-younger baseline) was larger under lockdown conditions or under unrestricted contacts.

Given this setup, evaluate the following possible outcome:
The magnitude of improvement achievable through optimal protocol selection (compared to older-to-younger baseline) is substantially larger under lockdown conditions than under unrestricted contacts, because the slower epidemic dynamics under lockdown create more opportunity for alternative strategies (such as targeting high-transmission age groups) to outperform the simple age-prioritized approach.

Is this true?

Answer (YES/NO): YES